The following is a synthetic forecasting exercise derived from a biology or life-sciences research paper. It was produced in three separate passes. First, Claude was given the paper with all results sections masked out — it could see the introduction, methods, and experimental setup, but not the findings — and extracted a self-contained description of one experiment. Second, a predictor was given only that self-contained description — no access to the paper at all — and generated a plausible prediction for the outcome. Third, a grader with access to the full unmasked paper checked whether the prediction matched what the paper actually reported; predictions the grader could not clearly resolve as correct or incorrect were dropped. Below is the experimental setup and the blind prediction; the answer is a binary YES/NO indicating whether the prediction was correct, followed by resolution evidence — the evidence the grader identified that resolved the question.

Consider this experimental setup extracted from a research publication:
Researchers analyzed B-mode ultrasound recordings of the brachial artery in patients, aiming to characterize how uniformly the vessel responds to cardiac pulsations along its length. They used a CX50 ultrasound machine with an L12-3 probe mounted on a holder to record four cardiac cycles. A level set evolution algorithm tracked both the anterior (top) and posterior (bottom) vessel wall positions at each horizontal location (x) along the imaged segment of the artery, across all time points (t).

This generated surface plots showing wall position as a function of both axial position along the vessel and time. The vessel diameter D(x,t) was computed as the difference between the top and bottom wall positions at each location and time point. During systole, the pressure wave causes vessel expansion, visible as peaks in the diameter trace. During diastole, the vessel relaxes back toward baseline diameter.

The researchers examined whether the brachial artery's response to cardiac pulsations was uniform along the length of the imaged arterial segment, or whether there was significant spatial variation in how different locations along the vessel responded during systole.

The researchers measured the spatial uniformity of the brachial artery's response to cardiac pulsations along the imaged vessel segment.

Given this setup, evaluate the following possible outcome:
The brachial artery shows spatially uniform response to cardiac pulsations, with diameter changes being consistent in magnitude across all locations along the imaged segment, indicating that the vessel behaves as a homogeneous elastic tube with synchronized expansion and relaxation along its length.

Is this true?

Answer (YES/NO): YES